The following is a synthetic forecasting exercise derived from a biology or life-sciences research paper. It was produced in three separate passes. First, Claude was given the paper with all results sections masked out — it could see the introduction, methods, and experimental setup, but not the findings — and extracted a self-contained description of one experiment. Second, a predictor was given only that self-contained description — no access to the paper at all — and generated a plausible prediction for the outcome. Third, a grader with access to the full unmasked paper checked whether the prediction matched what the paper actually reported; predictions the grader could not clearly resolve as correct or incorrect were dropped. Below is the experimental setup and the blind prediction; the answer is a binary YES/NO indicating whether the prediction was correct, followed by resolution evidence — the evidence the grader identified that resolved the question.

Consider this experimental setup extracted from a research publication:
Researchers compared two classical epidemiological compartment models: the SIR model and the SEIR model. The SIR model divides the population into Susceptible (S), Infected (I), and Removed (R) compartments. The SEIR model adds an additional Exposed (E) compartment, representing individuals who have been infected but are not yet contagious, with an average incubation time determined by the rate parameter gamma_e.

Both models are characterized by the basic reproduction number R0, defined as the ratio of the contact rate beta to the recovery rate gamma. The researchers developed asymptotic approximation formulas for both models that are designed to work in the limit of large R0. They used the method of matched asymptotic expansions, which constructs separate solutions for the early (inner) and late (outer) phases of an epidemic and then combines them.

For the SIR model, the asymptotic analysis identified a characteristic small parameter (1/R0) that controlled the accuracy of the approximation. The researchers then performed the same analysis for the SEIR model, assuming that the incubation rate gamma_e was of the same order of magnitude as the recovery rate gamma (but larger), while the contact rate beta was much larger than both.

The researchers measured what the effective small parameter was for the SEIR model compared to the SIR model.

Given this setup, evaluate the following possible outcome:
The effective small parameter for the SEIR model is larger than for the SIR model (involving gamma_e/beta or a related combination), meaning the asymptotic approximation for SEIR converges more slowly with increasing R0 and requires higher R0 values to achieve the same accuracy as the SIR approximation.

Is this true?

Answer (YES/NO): NO